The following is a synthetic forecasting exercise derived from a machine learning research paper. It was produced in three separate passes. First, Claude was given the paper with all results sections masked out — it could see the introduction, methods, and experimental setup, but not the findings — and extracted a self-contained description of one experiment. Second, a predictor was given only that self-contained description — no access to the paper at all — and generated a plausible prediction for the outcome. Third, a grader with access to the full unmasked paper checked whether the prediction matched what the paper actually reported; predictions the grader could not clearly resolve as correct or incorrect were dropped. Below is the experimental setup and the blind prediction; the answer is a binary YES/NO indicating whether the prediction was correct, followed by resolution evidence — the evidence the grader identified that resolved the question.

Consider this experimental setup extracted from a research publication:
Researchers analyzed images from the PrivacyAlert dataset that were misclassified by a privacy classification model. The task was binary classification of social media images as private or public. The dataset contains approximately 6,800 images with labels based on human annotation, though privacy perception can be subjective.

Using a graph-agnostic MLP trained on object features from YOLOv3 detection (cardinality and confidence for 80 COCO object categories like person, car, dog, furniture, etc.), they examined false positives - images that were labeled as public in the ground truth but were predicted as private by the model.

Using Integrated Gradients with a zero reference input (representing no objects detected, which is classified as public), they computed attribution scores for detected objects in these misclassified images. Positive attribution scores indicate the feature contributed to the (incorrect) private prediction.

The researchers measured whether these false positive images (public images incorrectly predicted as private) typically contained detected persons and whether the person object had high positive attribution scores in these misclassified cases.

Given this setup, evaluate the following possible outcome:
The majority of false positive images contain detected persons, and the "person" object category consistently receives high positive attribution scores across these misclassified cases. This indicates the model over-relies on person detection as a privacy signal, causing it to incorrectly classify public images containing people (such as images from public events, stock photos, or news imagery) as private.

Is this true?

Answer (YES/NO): YES